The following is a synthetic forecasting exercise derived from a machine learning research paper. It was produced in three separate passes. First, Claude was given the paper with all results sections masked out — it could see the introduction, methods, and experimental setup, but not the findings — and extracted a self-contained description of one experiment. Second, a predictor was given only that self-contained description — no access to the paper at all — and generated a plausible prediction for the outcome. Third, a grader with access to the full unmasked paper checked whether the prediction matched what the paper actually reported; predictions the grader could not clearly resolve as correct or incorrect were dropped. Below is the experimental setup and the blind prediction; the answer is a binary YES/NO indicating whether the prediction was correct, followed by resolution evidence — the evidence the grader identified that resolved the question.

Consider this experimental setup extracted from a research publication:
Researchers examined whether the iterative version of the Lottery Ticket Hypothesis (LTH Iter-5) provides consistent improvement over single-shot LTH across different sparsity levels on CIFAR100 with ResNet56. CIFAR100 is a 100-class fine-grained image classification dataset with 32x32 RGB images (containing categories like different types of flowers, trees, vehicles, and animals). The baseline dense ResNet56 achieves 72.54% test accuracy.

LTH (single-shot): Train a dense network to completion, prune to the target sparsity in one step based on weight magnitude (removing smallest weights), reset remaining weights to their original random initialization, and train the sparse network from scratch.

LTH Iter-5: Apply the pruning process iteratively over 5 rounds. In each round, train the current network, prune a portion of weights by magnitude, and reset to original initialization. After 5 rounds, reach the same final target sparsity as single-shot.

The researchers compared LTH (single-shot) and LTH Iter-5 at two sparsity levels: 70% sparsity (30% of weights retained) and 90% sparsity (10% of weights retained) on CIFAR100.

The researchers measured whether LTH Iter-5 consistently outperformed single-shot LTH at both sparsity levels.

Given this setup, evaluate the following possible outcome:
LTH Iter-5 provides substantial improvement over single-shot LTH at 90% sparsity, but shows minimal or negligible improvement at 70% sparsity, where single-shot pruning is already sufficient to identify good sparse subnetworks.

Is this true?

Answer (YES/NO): NO